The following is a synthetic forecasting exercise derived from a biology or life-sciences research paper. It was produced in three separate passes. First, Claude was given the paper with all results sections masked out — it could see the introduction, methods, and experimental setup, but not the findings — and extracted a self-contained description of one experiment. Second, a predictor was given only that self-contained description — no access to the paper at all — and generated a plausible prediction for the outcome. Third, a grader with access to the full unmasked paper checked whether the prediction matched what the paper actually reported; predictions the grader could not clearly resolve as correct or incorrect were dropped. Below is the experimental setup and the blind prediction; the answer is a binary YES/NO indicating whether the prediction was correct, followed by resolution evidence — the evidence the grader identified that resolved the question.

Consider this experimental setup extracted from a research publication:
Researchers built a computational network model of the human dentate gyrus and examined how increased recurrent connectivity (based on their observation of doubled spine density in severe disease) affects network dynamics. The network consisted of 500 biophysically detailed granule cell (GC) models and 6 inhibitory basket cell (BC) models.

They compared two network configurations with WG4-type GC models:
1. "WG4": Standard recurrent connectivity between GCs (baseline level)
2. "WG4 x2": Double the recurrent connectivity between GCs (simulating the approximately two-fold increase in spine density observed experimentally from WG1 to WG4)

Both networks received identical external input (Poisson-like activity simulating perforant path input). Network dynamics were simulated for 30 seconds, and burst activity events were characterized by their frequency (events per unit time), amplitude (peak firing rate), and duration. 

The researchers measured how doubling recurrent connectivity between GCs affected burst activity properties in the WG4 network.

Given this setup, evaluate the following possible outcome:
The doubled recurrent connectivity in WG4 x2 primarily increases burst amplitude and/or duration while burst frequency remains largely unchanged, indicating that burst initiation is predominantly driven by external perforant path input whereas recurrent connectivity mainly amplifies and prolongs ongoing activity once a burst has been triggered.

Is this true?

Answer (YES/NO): NO